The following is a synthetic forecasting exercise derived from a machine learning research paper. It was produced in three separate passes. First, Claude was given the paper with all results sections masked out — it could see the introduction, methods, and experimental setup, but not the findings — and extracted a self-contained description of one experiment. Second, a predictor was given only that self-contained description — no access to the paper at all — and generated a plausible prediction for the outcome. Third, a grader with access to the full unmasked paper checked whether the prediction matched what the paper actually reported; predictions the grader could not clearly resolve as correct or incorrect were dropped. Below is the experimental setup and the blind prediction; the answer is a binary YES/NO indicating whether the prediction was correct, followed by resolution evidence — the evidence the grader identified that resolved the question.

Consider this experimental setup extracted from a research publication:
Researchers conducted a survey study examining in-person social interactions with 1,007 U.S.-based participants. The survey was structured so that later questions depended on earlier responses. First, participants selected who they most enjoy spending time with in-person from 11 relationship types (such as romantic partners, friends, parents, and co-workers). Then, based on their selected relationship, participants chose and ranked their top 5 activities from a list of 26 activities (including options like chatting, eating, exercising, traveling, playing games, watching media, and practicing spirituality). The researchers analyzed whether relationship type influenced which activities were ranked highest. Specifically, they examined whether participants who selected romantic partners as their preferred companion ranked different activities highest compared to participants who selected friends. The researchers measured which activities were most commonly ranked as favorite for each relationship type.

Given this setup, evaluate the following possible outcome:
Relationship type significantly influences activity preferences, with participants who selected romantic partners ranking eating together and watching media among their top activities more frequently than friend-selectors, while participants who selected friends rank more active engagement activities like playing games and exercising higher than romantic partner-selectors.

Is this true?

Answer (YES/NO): NO